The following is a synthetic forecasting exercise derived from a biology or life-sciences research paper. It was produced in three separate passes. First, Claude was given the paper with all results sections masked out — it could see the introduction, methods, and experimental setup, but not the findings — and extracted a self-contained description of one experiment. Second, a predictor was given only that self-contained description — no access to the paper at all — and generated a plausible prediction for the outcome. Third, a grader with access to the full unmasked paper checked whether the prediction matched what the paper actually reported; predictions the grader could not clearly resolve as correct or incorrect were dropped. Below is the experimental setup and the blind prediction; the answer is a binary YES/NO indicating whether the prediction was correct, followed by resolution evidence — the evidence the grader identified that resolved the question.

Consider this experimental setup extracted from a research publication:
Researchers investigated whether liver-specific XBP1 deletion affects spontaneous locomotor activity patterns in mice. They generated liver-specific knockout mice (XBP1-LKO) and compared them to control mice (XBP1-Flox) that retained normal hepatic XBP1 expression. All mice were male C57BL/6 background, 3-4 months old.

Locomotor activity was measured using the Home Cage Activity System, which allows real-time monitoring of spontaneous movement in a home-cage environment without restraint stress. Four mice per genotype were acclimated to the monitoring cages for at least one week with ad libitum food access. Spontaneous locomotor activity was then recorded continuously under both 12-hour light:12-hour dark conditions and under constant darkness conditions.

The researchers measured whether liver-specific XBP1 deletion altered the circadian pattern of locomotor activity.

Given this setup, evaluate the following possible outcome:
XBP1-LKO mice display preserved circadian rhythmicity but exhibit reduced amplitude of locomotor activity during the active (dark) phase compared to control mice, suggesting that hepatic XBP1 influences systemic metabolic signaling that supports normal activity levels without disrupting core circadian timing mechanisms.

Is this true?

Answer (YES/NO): NO